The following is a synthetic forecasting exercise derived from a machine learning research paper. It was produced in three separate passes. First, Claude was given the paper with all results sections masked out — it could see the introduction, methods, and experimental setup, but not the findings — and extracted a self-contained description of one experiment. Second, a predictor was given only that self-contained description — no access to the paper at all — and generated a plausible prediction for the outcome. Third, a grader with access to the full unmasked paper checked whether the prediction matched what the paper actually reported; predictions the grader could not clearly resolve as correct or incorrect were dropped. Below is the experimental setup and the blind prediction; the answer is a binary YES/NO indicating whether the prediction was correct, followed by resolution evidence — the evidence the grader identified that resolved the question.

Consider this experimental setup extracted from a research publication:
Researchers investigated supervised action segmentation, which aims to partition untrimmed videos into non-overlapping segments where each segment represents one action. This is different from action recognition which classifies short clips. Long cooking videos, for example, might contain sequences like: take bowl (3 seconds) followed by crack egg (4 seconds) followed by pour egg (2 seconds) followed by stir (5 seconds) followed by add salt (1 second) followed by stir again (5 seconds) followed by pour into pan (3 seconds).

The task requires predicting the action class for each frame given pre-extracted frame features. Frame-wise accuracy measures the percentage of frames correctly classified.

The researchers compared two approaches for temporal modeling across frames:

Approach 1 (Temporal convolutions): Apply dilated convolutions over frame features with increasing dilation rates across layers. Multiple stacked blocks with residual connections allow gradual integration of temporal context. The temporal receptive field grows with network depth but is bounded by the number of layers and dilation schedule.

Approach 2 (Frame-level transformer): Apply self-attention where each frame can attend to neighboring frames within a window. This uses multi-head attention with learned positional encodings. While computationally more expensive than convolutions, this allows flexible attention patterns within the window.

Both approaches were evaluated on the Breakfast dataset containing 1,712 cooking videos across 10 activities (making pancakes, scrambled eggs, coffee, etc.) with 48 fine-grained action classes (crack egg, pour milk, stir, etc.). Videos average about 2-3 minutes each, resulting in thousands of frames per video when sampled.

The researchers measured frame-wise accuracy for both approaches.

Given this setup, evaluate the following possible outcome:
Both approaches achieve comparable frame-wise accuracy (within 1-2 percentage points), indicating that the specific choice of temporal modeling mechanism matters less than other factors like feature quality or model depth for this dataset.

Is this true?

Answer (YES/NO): NO